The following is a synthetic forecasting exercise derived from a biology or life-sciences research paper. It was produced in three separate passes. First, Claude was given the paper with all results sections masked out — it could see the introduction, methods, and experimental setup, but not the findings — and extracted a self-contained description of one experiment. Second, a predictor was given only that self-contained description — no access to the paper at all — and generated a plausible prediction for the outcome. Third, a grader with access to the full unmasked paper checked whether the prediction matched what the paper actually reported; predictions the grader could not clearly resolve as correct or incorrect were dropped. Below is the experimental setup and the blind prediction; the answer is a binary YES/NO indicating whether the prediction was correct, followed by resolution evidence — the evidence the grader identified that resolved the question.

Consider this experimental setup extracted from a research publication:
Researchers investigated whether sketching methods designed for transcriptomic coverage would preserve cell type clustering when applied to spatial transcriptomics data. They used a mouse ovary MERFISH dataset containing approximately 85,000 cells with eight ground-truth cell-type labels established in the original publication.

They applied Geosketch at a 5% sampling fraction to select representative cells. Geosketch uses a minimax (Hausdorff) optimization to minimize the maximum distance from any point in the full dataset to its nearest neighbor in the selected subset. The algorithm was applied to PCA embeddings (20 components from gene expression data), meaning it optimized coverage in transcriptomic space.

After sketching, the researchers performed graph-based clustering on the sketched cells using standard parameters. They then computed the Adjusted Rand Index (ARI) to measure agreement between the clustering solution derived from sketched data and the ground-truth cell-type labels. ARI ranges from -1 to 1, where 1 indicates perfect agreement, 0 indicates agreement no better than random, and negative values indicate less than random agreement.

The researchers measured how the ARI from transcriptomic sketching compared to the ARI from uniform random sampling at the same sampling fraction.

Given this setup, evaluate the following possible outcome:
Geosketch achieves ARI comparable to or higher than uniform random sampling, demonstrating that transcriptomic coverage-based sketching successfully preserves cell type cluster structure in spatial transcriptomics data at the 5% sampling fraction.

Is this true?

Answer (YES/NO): NO